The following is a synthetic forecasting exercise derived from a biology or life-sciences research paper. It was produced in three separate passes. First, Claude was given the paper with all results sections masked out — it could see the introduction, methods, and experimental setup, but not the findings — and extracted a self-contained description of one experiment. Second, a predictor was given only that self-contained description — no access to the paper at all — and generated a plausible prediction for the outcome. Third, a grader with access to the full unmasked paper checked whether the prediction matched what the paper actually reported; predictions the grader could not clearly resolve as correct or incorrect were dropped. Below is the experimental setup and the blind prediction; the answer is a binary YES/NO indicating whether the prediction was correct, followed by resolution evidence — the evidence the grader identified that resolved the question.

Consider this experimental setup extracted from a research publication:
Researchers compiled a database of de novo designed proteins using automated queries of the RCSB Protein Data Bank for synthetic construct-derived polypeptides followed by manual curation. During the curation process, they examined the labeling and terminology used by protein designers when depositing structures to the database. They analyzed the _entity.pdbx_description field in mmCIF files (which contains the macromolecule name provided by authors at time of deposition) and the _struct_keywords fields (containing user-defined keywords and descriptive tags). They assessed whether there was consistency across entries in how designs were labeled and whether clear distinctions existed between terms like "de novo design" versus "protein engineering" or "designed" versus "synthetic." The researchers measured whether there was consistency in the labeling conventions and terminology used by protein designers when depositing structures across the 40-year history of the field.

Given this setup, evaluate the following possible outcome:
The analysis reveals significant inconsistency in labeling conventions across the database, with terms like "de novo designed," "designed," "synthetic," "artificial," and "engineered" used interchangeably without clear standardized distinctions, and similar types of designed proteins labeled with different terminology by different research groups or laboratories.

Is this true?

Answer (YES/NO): YES